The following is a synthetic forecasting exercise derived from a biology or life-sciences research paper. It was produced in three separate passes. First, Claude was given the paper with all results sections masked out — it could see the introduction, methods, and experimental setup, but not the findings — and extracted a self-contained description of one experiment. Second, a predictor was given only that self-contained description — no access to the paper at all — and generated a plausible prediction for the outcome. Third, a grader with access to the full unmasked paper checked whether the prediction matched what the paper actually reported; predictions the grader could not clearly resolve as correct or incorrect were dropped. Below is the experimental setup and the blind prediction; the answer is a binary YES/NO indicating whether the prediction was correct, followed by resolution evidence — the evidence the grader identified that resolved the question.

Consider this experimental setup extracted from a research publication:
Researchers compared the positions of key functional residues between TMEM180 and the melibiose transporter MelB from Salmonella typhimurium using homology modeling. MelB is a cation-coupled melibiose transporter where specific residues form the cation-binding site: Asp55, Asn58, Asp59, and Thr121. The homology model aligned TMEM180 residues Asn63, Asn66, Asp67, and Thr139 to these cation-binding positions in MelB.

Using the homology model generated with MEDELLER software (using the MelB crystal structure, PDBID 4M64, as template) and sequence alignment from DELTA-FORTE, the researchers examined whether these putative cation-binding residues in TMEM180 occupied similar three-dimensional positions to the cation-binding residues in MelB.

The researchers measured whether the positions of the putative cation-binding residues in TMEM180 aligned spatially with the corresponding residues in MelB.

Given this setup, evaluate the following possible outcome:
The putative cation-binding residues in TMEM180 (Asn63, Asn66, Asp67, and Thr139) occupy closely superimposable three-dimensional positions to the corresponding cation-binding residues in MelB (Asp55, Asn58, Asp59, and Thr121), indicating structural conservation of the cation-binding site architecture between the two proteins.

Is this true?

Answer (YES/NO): YES